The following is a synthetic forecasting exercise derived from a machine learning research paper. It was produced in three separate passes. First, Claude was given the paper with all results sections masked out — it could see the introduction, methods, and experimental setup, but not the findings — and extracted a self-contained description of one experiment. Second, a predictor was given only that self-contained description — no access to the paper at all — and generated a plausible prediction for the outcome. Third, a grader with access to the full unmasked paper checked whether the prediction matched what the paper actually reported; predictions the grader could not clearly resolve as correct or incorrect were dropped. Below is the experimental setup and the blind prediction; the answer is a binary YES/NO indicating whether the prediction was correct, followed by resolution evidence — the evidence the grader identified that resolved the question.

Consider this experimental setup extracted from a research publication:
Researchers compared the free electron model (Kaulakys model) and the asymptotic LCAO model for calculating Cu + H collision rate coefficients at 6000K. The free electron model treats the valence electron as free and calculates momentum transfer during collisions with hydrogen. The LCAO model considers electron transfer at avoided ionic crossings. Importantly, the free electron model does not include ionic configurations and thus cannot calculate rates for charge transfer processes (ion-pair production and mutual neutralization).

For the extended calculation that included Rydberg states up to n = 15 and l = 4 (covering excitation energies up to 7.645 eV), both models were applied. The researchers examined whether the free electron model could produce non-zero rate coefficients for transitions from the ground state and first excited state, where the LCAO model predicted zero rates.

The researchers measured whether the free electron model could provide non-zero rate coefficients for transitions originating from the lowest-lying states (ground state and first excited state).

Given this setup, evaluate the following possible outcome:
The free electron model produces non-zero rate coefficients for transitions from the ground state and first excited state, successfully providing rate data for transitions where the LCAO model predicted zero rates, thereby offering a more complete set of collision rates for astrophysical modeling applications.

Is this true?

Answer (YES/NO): YES